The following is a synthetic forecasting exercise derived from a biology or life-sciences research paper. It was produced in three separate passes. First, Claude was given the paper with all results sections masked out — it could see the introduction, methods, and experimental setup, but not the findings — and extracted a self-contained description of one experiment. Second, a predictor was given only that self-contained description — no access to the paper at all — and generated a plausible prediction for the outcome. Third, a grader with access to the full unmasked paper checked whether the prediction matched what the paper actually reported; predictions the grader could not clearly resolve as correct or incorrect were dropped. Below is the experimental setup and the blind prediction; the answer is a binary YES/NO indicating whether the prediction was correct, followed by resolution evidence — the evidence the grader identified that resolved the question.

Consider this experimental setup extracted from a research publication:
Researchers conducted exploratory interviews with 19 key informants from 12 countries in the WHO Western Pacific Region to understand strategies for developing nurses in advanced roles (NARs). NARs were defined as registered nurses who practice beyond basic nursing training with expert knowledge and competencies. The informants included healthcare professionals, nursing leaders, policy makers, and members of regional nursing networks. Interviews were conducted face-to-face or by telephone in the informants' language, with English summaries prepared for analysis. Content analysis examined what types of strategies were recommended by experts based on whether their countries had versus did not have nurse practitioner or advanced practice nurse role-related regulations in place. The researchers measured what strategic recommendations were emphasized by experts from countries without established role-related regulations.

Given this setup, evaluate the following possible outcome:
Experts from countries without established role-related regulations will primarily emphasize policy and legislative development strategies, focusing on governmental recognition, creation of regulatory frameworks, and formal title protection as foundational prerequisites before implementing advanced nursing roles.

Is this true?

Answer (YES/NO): NO